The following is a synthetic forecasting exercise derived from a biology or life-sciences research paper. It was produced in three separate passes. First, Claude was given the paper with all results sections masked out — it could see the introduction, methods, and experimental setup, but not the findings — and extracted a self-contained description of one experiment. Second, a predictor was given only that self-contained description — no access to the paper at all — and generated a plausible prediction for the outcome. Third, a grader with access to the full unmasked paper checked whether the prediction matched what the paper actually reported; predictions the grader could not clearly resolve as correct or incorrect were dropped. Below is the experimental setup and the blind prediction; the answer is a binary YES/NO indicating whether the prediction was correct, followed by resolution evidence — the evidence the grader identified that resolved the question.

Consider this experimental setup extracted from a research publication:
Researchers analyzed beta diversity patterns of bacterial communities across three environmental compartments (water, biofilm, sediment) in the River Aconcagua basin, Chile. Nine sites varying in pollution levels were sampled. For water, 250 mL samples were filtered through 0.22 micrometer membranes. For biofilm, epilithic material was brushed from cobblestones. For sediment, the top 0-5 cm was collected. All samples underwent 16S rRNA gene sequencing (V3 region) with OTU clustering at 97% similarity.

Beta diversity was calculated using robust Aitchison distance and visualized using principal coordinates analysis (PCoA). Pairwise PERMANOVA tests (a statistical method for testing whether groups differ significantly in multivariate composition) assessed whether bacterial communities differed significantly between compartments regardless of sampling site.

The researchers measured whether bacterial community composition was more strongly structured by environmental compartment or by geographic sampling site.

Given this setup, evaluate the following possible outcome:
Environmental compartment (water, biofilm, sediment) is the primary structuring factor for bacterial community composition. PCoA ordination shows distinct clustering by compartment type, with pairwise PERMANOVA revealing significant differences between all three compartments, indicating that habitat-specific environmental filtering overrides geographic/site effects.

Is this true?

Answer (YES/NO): YES